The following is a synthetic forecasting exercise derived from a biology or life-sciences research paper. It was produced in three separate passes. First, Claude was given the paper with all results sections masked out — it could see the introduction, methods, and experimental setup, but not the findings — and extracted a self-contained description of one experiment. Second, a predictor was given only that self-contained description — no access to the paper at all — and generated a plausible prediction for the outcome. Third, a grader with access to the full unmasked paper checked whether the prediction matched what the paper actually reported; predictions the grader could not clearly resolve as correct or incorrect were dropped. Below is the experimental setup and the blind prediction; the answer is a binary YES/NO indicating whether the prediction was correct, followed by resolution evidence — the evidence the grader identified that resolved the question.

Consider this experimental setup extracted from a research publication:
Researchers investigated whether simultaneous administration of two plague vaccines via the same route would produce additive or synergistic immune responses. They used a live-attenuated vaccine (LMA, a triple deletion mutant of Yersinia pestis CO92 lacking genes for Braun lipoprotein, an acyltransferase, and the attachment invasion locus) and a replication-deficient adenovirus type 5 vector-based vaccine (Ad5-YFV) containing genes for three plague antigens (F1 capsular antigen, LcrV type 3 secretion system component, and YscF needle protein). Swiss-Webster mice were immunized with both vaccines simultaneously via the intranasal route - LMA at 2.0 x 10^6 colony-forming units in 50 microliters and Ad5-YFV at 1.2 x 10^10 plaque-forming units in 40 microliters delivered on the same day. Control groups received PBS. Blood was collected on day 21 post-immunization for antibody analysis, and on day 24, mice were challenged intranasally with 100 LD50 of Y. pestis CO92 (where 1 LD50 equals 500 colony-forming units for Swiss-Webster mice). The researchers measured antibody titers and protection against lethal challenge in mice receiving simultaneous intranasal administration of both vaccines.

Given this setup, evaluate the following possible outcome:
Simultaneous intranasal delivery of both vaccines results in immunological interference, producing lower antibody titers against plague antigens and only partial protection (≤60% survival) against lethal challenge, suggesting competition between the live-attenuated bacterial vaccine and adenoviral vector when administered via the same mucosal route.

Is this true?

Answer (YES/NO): NO